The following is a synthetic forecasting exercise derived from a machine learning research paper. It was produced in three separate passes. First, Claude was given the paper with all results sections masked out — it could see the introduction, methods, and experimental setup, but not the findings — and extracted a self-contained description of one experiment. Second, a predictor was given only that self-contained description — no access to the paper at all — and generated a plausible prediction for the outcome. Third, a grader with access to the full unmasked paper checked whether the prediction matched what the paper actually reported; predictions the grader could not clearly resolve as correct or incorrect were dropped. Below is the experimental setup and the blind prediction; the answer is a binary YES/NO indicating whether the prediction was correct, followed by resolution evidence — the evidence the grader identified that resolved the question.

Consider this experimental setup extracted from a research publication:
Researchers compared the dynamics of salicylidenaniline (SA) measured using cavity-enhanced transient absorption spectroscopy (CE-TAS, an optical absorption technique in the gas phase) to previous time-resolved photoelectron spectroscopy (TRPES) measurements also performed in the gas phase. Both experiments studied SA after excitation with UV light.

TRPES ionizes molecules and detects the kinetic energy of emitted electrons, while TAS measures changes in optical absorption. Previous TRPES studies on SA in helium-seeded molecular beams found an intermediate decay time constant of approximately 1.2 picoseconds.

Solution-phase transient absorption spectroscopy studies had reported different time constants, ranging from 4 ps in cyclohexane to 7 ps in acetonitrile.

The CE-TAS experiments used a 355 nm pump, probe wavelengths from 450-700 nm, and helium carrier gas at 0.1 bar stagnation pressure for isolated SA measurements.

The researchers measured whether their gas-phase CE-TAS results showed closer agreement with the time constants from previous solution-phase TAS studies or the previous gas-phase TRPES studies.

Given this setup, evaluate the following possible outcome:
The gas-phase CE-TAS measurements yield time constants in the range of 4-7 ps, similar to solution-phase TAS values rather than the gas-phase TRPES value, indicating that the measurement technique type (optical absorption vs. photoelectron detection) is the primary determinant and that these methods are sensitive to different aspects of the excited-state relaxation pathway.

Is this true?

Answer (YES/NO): NO